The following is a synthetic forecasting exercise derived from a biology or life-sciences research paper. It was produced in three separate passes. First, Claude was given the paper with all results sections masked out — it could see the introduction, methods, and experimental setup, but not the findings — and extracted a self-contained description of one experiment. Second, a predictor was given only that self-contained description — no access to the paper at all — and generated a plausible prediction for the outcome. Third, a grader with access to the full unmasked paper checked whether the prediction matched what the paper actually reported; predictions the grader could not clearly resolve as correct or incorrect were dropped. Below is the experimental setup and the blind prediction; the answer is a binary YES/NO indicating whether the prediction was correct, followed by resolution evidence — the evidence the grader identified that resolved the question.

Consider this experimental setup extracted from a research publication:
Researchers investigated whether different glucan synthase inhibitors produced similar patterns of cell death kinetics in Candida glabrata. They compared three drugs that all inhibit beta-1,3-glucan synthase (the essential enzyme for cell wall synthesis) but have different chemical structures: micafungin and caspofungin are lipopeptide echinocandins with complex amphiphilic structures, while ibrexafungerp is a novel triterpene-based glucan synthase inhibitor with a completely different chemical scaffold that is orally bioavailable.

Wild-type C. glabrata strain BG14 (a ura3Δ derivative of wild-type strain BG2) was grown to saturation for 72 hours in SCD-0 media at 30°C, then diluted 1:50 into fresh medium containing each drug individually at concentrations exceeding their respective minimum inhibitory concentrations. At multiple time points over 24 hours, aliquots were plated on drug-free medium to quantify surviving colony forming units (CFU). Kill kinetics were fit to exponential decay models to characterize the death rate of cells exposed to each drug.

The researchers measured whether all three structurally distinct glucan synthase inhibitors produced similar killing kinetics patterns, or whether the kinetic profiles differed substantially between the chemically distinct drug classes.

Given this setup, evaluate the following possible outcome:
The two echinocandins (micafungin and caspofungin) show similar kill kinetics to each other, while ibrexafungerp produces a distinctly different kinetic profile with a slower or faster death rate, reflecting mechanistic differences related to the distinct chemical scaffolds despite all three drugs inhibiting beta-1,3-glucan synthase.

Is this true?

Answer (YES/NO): NO